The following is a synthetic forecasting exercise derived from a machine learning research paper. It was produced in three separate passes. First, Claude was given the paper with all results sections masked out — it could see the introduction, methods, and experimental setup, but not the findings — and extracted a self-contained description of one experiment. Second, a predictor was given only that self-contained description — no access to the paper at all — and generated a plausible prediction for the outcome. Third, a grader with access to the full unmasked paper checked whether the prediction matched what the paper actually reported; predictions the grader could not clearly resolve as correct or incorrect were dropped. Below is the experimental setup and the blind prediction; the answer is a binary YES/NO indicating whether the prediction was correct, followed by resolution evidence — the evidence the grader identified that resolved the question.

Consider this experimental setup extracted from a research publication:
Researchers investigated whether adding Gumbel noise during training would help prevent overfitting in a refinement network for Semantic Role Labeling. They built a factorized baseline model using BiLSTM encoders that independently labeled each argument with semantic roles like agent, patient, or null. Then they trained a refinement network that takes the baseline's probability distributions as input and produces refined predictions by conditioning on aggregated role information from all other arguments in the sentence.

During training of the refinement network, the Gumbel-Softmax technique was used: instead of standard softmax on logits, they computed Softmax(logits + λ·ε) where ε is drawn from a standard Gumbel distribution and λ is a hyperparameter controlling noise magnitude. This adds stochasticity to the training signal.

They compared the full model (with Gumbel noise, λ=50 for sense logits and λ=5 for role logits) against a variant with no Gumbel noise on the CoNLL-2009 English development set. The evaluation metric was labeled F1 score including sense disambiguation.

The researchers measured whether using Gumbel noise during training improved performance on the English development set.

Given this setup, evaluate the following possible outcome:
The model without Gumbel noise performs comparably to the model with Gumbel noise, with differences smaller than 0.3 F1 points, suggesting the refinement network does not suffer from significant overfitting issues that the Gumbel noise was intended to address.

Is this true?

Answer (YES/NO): YES